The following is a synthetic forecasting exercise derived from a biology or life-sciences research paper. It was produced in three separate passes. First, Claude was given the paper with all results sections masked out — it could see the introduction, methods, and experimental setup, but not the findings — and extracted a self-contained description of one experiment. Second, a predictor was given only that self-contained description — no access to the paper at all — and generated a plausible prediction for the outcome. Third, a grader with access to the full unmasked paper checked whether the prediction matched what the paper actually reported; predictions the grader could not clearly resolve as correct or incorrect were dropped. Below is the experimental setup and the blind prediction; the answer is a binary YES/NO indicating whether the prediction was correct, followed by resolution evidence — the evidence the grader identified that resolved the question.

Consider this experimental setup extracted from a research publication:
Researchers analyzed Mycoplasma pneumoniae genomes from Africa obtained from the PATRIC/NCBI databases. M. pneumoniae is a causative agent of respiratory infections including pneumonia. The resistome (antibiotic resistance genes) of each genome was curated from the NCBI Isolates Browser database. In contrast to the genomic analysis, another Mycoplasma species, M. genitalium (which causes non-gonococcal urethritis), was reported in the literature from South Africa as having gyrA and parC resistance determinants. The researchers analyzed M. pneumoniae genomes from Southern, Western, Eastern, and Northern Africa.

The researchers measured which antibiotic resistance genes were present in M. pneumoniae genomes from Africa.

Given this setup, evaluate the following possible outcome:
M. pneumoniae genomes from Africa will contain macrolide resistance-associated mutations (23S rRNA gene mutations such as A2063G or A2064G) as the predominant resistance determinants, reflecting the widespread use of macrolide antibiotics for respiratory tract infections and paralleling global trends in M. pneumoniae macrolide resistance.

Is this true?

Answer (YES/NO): NO